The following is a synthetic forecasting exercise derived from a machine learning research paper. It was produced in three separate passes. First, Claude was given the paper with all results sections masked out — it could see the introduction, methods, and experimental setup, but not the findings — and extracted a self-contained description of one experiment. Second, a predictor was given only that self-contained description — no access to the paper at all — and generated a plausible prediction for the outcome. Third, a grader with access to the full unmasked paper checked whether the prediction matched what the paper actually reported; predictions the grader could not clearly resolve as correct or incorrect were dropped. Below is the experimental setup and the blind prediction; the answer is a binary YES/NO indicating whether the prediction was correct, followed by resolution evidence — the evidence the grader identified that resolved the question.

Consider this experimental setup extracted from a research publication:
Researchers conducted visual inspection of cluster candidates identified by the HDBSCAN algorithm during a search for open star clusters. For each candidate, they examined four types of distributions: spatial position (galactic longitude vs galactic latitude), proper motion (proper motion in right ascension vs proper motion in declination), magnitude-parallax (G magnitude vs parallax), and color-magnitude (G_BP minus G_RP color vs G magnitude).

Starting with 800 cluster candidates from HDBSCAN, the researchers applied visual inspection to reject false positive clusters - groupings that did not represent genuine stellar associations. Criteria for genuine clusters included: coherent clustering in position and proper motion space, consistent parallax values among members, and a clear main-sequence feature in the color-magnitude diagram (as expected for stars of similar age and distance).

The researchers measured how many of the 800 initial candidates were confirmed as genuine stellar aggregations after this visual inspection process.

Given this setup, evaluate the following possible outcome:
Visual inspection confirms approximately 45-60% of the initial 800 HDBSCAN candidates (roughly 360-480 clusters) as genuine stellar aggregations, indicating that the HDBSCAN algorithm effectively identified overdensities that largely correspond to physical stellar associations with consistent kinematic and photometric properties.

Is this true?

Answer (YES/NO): NO